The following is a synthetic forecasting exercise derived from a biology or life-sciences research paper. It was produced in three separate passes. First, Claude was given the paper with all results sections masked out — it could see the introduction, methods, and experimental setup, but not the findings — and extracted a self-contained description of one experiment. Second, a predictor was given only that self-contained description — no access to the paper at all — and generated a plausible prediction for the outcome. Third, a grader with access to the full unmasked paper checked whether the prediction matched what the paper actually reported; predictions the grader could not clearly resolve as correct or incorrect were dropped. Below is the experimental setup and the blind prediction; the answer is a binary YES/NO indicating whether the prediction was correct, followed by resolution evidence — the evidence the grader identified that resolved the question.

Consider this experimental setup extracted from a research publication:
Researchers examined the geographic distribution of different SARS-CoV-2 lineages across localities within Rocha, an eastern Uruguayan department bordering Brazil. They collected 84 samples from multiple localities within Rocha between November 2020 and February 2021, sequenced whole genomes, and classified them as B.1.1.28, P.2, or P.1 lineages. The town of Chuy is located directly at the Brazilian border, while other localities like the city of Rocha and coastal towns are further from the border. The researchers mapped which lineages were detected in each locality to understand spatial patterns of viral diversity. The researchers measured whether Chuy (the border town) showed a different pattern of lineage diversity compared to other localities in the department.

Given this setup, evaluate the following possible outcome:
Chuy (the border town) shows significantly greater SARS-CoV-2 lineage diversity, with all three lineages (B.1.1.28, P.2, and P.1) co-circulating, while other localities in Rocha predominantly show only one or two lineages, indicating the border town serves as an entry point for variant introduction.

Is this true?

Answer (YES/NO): YES